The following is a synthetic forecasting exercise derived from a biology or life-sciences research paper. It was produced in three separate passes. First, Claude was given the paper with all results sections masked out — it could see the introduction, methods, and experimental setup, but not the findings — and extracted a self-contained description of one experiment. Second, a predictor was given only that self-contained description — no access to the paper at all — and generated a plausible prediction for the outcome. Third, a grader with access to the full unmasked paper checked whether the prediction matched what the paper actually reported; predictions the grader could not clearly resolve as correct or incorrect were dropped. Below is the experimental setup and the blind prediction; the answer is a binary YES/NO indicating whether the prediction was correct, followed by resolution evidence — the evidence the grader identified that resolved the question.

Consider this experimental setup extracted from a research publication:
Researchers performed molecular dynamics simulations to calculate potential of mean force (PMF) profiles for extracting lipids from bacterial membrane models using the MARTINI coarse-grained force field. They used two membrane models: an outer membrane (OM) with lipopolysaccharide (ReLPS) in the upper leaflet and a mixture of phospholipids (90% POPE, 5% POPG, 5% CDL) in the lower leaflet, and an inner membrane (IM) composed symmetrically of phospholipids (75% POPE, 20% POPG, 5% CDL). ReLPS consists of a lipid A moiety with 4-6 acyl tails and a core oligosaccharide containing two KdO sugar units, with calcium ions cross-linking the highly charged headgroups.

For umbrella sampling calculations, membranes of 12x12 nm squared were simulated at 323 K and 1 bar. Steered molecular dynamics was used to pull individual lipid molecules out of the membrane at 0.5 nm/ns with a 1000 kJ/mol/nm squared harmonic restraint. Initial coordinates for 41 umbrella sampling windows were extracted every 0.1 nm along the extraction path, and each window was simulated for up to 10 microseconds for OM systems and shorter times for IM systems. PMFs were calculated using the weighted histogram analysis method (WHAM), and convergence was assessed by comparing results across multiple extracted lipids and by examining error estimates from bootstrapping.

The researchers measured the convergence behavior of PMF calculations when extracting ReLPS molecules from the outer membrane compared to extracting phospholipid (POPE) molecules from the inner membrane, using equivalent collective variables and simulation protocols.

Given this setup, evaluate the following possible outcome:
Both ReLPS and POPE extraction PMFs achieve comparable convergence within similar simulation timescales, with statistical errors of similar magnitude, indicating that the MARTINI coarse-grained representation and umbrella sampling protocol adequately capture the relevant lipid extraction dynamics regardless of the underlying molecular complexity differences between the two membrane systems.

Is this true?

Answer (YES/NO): NO